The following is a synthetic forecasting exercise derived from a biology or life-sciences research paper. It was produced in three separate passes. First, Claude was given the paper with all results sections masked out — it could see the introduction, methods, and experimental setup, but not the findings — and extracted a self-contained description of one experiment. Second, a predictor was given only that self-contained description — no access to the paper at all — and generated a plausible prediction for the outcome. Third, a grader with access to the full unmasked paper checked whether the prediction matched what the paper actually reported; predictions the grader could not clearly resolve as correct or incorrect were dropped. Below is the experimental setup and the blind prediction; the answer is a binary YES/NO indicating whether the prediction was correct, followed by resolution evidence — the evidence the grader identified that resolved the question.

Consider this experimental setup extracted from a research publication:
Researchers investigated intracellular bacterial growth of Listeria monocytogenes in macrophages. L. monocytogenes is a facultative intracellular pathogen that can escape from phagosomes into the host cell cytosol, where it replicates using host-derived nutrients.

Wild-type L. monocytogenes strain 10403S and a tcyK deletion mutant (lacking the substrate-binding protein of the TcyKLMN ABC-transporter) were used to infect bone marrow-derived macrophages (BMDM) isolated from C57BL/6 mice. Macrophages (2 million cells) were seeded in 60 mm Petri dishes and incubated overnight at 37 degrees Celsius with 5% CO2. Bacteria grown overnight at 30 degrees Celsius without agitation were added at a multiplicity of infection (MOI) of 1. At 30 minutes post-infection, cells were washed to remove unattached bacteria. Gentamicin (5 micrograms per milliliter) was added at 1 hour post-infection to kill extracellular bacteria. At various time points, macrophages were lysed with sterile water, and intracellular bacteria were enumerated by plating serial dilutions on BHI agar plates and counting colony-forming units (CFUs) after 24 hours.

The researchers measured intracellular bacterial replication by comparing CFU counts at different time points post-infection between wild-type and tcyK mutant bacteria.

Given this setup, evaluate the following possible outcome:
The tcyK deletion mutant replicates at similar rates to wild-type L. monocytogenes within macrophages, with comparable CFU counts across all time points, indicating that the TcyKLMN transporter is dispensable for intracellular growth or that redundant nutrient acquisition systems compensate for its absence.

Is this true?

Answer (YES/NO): NO